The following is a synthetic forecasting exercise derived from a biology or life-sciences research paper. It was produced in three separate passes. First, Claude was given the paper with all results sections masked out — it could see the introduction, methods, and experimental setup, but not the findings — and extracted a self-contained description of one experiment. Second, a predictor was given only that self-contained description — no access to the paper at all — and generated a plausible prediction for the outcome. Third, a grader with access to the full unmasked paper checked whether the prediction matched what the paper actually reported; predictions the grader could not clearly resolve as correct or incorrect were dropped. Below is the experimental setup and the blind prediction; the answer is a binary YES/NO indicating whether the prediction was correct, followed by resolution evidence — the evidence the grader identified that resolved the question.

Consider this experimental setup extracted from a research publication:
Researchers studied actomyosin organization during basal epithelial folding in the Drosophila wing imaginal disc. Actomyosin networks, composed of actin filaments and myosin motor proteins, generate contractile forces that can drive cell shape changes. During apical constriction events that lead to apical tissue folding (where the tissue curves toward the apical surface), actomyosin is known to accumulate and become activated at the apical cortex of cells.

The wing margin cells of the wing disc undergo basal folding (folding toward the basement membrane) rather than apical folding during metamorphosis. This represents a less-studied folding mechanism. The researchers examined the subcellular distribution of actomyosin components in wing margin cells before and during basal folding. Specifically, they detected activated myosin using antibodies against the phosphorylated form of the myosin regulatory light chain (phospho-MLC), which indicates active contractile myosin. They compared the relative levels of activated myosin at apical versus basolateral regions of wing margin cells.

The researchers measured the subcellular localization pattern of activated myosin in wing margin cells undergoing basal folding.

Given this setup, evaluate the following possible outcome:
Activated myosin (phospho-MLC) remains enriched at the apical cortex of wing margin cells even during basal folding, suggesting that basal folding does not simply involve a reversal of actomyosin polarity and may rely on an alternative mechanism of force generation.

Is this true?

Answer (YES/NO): NO